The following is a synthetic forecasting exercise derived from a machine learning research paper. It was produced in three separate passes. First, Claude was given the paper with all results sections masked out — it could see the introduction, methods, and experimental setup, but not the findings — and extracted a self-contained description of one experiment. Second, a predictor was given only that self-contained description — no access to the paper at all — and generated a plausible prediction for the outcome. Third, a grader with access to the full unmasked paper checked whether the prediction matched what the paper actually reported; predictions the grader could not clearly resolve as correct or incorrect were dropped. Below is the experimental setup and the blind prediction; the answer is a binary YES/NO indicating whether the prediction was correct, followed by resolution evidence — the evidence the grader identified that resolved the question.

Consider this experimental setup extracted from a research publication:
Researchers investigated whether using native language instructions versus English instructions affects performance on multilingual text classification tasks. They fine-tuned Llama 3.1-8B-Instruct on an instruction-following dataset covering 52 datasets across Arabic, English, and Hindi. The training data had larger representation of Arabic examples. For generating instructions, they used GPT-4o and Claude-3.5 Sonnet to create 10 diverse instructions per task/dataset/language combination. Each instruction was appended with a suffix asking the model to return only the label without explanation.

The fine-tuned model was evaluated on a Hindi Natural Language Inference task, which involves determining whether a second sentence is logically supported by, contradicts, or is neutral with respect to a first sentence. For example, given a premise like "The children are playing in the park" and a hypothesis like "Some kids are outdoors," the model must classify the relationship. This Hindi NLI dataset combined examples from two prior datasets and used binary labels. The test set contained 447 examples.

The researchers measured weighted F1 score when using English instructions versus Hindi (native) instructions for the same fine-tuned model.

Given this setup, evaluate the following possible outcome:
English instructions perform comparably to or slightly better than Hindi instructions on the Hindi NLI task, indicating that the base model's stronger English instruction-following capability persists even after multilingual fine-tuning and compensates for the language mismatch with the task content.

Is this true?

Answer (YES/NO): NO